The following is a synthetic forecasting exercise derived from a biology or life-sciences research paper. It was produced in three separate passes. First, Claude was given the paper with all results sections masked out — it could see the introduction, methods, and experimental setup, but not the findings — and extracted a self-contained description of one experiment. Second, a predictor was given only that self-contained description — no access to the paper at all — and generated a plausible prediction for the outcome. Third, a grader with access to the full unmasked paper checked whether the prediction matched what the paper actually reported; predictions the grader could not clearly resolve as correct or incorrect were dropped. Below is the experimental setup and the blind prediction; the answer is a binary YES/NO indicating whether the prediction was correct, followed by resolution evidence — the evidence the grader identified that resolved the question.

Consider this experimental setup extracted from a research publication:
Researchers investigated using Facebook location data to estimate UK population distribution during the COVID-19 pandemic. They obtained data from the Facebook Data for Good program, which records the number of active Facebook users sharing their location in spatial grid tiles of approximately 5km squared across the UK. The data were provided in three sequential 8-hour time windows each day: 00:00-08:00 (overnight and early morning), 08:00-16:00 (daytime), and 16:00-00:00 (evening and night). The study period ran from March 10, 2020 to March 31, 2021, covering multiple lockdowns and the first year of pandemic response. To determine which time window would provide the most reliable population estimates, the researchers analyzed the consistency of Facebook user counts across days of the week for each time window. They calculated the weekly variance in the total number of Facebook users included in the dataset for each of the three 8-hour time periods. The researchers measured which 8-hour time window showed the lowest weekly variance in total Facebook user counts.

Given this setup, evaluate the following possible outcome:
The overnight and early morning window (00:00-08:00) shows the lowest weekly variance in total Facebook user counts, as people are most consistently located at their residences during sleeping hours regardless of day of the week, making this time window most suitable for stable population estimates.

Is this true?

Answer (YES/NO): NO